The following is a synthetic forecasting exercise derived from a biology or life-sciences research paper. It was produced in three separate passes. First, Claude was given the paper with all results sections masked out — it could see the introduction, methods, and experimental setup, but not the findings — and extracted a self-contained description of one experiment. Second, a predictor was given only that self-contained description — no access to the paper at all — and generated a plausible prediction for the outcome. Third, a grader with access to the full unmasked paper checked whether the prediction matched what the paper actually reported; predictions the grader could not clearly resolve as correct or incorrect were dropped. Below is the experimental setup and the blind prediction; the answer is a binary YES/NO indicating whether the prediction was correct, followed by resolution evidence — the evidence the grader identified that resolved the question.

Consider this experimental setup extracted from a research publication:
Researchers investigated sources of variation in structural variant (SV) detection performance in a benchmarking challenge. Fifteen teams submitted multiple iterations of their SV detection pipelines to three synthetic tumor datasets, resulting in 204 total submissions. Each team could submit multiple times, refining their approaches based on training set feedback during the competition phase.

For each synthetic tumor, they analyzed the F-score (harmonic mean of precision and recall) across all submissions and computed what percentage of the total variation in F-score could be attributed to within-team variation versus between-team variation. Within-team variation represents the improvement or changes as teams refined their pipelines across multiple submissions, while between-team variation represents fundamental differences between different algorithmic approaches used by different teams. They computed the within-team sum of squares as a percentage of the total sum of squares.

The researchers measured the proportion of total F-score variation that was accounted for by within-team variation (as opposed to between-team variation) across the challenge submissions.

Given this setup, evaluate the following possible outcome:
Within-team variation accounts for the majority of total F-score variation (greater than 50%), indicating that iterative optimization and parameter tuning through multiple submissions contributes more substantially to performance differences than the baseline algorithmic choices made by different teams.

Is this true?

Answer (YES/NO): NO